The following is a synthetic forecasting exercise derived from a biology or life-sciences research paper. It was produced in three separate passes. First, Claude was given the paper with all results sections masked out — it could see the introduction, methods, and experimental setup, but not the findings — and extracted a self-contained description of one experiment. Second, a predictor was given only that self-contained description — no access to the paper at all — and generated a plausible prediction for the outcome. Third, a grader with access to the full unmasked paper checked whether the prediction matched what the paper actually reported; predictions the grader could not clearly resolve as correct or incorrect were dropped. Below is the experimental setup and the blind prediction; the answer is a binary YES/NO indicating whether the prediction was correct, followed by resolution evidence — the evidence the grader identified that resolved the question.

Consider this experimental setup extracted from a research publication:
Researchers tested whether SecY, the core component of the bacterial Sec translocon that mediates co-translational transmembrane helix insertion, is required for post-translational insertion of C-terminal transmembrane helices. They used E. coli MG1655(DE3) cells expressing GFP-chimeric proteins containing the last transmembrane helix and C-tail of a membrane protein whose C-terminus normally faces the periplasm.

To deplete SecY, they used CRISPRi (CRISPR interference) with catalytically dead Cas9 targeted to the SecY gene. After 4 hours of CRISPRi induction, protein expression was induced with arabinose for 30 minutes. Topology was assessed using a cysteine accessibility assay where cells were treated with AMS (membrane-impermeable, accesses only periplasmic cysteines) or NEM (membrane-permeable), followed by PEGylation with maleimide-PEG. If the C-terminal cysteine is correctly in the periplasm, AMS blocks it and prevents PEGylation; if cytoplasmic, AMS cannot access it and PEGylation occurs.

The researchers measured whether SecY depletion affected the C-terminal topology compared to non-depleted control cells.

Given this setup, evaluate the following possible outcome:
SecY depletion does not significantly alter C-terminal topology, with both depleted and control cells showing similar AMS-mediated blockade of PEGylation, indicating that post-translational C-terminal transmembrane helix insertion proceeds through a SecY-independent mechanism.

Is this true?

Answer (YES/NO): YES